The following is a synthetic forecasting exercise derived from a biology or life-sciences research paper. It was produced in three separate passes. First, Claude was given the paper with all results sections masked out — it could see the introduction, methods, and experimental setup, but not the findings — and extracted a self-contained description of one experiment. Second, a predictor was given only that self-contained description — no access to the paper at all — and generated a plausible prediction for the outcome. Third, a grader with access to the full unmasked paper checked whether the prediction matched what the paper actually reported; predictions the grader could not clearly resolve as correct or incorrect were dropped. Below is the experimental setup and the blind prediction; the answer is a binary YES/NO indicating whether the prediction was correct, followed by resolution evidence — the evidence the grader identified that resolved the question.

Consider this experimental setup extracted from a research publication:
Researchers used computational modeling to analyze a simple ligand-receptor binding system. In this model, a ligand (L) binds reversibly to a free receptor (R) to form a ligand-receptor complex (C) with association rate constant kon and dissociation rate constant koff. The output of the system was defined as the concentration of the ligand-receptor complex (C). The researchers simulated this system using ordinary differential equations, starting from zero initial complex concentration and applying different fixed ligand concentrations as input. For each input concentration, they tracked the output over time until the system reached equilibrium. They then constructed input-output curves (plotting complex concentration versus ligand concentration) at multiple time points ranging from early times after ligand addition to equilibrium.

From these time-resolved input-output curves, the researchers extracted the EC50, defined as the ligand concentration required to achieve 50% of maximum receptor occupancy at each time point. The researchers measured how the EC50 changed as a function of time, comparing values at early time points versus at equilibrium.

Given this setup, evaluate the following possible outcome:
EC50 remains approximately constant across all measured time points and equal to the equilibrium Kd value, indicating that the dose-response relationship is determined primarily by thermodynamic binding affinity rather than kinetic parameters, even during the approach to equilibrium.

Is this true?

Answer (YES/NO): NO